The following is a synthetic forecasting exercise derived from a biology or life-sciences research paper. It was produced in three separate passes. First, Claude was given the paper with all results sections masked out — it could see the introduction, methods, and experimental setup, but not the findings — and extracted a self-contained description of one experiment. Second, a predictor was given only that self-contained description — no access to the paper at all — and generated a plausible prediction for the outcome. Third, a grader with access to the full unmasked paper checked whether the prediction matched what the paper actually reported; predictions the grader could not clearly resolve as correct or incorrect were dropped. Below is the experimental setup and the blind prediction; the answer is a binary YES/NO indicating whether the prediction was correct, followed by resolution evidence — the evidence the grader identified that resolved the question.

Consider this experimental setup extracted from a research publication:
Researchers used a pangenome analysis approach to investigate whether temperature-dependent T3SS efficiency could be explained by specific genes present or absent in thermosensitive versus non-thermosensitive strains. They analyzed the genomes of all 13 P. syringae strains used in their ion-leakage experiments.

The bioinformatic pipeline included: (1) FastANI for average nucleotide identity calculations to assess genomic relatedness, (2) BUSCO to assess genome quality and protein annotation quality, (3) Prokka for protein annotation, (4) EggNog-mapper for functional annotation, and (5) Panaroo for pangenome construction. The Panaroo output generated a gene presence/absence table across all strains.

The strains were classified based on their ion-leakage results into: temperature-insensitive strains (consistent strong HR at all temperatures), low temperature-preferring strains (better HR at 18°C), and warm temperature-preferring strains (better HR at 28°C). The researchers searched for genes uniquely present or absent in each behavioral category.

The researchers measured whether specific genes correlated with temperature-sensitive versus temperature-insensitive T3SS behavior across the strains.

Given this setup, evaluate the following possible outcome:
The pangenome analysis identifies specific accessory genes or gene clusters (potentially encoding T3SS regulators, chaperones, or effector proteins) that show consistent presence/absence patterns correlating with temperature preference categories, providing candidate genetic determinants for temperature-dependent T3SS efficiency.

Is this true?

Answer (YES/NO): NO